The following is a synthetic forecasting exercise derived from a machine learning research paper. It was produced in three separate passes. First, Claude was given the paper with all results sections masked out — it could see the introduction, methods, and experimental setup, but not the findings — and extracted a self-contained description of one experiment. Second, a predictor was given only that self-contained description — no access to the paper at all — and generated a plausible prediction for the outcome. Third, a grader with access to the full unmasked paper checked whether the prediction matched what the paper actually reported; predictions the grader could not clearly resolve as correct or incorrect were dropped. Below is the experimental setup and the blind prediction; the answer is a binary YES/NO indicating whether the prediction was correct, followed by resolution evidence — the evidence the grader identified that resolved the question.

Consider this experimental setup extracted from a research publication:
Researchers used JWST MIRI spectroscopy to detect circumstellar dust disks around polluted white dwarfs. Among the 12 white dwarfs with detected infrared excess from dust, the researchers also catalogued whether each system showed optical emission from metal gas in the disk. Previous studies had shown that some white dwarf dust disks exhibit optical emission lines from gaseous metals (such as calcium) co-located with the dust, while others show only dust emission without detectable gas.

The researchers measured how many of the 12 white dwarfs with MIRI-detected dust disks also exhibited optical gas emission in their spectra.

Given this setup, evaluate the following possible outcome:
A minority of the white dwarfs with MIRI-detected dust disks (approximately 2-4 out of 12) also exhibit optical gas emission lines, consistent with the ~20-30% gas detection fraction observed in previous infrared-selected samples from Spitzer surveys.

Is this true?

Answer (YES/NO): YES